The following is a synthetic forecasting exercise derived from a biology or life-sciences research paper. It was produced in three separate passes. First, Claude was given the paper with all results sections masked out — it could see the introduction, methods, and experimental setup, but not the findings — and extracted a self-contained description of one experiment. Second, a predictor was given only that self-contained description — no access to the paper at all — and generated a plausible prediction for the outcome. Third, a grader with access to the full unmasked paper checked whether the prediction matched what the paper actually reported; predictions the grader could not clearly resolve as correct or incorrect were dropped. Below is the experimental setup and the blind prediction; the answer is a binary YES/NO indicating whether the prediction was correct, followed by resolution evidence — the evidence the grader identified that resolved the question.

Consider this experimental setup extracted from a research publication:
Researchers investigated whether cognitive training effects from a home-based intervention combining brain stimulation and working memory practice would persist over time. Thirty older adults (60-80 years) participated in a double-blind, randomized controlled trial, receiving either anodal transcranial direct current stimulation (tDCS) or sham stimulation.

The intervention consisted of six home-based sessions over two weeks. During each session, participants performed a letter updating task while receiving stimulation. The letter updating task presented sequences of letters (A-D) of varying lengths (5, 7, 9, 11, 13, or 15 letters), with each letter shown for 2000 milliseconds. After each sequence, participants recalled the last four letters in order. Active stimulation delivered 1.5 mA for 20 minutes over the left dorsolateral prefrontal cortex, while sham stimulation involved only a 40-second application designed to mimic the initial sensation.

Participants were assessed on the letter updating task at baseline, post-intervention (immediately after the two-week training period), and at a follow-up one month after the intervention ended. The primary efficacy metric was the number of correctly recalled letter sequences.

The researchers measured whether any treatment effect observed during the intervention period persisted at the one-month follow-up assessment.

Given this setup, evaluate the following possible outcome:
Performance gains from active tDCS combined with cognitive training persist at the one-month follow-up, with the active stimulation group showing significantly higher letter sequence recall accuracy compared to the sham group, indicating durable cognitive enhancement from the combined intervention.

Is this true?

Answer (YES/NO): NO